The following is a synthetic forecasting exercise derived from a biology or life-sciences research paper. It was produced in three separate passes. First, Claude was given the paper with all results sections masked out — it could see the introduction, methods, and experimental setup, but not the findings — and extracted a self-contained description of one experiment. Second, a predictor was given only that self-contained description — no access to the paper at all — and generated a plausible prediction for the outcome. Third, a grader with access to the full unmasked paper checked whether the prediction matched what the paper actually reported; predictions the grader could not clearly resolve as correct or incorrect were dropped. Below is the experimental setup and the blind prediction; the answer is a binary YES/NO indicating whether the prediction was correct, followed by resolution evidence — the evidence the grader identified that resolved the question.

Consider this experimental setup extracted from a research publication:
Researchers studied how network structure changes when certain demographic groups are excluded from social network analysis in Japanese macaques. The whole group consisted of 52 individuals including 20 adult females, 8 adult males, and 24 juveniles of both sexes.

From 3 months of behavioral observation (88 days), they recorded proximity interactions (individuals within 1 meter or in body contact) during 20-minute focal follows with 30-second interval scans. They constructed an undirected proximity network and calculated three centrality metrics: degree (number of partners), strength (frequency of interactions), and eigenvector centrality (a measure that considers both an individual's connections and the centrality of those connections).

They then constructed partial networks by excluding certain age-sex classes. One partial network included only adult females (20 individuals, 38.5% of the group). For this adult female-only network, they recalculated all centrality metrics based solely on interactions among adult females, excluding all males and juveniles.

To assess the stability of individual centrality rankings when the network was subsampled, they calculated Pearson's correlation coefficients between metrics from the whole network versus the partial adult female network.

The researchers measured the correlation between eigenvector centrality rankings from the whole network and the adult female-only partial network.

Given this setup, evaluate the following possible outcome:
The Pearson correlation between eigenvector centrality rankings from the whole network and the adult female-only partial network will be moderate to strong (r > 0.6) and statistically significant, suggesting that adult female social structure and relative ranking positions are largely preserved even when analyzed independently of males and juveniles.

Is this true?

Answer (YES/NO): YES